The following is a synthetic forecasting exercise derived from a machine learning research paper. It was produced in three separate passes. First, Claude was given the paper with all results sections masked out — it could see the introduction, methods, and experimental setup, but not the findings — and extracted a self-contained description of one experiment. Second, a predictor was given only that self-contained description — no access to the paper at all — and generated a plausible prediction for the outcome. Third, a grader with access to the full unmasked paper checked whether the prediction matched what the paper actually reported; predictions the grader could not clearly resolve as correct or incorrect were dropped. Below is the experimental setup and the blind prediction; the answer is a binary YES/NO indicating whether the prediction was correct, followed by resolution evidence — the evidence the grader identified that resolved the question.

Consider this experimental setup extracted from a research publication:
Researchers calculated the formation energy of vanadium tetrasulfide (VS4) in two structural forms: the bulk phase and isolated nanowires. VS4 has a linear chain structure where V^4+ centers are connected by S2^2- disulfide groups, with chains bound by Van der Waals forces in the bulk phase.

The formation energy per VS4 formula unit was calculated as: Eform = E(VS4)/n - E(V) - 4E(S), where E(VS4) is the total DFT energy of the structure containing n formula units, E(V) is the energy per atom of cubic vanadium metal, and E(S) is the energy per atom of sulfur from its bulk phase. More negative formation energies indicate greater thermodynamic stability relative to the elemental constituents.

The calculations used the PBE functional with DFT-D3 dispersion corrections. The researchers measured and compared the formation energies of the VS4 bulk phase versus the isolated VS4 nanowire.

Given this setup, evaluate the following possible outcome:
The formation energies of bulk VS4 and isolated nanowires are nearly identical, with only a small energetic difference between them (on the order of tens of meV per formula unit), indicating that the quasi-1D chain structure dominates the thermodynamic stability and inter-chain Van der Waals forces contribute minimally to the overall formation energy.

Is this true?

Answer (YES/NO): NO